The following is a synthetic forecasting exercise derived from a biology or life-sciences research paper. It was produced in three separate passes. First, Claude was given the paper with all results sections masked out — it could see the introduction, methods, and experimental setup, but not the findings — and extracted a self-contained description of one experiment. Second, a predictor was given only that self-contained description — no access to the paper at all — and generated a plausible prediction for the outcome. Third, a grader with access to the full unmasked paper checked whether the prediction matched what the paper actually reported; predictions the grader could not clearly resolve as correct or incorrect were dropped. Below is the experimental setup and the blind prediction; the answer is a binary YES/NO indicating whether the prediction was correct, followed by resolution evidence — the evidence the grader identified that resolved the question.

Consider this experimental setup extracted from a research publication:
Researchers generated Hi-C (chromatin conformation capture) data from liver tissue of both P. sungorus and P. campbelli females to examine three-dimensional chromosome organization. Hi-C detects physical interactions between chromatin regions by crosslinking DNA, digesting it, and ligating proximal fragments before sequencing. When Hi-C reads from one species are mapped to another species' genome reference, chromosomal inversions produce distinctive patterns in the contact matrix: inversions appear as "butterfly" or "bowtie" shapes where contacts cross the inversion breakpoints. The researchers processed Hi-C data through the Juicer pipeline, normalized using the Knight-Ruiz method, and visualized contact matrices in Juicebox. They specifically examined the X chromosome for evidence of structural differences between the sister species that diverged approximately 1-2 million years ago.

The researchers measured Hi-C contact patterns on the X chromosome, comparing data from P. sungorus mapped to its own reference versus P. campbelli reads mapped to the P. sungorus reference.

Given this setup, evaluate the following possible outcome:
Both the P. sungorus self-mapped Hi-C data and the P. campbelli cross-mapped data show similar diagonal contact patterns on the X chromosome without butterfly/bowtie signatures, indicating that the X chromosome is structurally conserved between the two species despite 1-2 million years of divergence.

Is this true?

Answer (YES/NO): NO